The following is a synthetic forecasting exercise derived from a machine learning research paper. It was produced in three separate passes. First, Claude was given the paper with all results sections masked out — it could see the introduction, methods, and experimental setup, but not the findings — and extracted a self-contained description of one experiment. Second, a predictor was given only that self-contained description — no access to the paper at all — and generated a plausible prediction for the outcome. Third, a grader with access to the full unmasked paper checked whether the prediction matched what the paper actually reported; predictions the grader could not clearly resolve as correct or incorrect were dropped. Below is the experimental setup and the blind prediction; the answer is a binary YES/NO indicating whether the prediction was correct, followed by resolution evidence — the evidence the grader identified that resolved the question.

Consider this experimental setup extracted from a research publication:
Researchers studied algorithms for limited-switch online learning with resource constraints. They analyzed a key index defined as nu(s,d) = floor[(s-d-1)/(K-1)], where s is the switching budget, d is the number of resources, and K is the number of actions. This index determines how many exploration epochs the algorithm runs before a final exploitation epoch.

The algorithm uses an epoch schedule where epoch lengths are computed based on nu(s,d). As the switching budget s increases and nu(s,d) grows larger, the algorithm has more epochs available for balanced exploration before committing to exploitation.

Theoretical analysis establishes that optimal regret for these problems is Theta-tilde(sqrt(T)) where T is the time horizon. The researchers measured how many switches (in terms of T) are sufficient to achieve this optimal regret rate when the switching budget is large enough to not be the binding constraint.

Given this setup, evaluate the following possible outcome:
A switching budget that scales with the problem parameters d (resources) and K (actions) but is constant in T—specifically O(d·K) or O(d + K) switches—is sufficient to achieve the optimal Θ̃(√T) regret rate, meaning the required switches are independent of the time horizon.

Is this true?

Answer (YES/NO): NO